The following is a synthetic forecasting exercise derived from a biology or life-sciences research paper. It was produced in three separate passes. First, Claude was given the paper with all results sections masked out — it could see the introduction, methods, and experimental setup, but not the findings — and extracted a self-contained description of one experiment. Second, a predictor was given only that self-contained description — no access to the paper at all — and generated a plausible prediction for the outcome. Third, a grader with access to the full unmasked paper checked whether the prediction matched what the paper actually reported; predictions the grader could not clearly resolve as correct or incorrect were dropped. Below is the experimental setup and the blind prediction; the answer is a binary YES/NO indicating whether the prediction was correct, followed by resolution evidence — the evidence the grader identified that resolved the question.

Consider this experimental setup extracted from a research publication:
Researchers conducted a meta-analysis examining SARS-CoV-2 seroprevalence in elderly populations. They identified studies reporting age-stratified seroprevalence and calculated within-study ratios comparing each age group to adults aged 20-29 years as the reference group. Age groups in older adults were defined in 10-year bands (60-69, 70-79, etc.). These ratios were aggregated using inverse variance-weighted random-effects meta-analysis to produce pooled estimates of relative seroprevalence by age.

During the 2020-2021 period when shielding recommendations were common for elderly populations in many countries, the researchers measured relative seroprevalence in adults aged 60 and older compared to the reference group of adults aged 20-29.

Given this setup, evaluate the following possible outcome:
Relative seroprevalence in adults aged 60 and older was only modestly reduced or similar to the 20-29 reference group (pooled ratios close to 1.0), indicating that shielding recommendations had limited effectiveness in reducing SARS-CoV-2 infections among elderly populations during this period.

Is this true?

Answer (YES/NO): NO